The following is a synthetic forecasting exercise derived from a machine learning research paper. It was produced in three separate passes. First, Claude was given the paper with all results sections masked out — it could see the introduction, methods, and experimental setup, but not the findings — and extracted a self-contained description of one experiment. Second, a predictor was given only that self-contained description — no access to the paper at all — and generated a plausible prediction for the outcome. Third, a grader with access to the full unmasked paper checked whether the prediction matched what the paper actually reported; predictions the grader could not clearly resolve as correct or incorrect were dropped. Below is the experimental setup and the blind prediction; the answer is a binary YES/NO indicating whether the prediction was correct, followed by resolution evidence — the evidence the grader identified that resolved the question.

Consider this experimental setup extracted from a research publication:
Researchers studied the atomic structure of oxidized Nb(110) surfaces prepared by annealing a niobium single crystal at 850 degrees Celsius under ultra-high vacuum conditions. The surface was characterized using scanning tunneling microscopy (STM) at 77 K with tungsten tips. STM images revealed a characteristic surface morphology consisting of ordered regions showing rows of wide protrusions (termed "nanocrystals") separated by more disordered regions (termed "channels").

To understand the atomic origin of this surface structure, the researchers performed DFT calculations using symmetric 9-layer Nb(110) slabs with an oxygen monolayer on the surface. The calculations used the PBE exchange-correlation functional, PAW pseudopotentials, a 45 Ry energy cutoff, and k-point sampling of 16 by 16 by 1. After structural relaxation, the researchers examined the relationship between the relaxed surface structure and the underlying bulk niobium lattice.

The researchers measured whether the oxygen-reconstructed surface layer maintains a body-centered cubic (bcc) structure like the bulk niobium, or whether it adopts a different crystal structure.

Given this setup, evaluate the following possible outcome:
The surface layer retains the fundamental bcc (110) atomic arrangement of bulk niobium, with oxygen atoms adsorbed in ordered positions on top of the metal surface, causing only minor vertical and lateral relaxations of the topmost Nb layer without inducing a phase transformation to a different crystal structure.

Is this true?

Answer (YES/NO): NO